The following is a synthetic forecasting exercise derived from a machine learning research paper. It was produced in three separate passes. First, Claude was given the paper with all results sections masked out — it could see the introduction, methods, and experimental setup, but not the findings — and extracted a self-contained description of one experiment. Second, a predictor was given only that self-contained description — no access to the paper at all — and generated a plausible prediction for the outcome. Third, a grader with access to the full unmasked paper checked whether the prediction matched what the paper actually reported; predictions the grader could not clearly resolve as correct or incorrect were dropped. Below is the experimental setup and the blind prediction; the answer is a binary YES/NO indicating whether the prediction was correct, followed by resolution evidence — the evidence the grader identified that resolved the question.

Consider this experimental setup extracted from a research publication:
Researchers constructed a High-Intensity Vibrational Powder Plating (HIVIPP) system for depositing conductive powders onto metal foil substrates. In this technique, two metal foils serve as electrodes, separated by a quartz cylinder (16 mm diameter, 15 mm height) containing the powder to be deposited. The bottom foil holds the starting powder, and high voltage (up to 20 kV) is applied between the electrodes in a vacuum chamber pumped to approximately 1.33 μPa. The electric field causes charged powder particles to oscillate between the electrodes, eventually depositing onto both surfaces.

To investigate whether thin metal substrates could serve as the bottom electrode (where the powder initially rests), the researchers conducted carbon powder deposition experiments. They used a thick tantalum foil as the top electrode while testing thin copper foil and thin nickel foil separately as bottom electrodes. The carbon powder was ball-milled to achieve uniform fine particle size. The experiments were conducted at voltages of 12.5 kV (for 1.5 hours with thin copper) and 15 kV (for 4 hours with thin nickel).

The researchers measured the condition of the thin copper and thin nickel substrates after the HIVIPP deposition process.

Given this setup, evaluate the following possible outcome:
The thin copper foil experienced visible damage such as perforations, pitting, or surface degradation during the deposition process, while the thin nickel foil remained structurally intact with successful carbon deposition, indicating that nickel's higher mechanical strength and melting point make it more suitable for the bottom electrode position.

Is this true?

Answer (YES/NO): NO